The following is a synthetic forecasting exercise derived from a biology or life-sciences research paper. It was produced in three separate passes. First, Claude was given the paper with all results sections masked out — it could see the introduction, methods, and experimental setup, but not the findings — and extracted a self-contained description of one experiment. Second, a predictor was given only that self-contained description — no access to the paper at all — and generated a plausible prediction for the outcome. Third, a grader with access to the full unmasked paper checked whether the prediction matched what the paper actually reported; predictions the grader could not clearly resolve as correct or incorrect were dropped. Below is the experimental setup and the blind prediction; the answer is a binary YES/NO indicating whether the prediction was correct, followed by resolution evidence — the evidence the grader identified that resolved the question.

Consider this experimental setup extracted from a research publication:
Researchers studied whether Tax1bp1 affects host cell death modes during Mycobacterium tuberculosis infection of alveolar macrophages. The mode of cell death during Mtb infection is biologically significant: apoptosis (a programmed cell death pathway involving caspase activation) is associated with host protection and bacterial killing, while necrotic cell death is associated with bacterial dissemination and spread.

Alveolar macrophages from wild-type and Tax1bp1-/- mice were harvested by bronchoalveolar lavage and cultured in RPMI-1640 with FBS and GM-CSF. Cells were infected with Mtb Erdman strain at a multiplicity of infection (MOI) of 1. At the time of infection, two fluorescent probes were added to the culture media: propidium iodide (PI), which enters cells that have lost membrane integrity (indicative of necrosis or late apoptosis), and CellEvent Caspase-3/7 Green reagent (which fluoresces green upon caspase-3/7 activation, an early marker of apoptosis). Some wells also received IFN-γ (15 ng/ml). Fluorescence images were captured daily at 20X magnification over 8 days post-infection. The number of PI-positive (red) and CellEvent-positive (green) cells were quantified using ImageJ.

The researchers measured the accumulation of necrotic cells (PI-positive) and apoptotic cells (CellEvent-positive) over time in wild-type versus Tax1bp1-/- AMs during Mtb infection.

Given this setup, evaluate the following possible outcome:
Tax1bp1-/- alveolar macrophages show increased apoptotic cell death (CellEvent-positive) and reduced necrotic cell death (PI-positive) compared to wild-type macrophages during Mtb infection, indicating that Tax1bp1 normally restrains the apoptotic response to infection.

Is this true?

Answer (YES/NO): YES